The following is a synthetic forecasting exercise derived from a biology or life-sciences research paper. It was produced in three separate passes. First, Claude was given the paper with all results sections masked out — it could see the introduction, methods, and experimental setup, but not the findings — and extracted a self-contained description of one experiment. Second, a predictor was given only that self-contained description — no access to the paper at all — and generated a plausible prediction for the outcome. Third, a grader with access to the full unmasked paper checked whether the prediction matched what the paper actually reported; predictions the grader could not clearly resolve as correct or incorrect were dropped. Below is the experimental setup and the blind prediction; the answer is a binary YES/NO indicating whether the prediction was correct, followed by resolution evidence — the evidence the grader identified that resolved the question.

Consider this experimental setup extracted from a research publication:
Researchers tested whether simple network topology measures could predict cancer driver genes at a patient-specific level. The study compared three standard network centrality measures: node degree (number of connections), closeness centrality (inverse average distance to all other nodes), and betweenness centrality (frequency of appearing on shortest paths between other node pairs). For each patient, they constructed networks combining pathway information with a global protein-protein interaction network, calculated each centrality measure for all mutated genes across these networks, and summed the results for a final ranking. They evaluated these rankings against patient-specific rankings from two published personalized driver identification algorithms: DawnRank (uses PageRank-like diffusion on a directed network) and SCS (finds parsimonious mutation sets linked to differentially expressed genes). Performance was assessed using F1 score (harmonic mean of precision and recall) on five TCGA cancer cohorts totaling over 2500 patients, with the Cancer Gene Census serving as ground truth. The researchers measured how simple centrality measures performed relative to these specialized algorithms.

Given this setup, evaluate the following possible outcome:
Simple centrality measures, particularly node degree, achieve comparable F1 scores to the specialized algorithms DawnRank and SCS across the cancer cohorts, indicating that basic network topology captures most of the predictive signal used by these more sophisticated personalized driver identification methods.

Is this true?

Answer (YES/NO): NO